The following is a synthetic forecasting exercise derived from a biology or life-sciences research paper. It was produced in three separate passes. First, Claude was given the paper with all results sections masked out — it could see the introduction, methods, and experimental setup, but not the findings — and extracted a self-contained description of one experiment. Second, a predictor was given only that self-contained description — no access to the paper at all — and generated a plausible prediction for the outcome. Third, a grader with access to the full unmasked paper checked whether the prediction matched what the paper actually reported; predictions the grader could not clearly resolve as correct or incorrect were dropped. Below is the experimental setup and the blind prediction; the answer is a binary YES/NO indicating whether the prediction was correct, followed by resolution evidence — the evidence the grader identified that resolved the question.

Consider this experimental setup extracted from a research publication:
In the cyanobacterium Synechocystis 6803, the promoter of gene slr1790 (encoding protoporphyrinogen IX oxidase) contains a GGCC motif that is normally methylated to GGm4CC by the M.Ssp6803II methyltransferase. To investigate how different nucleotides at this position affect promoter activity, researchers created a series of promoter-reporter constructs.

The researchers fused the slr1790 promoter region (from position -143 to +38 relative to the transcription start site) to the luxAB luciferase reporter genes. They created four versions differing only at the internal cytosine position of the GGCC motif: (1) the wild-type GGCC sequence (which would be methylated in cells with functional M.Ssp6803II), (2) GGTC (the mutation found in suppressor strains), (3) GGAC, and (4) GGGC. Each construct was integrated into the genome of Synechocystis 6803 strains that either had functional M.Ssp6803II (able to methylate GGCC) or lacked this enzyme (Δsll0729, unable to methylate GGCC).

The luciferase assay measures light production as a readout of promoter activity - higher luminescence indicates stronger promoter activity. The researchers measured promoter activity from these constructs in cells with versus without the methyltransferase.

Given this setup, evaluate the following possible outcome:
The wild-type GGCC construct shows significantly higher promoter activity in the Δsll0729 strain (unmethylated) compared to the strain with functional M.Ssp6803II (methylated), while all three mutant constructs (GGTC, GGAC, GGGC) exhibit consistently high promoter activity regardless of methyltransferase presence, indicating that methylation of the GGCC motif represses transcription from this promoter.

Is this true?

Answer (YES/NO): NO